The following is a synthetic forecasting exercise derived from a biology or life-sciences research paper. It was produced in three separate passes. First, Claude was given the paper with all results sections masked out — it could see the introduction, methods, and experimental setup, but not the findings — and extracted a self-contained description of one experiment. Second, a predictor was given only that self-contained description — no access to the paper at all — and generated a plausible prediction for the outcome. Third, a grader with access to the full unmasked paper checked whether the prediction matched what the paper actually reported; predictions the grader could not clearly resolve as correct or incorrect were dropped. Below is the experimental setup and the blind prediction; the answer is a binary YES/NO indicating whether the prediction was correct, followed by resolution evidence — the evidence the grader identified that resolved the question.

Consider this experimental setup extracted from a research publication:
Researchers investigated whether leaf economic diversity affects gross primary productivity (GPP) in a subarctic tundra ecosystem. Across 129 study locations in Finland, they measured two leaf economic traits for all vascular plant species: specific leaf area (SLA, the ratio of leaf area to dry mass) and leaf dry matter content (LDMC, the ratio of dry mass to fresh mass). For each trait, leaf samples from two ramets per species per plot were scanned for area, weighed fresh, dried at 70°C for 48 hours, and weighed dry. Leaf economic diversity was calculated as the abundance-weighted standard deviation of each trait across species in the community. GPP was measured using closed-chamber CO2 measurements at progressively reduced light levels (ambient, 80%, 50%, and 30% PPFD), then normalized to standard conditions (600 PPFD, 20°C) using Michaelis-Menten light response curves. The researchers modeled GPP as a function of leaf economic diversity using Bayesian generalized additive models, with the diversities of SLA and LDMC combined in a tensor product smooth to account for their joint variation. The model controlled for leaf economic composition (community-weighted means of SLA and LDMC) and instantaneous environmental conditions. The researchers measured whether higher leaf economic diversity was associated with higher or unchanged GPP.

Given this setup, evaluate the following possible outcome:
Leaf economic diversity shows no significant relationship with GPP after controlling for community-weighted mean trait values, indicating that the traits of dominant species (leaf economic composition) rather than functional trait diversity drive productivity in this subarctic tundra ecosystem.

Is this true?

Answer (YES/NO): NO